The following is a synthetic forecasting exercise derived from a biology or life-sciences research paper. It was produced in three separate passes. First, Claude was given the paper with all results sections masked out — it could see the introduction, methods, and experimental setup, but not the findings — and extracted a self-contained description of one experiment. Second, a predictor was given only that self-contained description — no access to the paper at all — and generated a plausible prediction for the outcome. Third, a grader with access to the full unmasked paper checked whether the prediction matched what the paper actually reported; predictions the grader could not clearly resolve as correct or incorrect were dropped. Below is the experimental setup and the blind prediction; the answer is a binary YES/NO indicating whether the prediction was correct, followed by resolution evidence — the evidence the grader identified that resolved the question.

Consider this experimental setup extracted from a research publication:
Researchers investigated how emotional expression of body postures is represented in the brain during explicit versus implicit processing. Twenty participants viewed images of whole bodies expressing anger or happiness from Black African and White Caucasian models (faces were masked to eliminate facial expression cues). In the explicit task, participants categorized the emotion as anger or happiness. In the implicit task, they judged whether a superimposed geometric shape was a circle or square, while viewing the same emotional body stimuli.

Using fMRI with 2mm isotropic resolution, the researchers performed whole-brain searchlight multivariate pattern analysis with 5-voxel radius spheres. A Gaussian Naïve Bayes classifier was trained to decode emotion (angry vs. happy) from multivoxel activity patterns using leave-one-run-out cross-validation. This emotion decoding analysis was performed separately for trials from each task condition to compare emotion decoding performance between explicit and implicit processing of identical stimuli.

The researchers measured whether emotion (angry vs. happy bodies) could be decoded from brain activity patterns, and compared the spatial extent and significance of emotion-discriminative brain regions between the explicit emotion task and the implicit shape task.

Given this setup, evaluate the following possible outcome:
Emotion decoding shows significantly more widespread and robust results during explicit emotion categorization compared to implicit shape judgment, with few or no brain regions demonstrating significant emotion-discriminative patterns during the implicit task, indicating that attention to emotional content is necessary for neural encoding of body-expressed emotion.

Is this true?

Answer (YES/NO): NO